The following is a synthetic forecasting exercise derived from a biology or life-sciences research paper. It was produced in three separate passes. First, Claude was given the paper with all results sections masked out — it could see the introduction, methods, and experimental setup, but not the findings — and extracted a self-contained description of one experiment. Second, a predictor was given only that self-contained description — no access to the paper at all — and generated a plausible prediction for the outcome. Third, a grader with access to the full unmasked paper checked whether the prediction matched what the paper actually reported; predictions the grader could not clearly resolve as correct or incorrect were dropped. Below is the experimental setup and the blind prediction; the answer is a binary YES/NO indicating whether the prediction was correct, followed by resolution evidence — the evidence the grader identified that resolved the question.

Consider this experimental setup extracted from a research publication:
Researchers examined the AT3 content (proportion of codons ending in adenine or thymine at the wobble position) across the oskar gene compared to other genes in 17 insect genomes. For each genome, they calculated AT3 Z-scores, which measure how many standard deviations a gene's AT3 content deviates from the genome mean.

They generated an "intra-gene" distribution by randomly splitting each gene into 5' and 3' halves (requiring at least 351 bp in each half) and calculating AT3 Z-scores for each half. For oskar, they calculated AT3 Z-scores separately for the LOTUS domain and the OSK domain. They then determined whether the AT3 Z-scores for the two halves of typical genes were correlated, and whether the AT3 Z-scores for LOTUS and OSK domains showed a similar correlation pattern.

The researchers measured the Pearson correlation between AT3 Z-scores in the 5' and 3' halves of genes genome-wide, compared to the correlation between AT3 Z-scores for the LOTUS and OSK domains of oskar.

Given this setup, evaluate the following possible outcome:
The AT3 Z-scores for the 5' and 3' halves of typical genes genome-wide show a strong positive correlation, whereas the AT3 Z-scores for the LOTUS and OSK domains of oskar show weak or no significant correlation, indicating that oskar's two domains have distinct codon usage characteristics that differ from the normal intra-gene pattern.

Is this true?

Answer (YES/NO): YES